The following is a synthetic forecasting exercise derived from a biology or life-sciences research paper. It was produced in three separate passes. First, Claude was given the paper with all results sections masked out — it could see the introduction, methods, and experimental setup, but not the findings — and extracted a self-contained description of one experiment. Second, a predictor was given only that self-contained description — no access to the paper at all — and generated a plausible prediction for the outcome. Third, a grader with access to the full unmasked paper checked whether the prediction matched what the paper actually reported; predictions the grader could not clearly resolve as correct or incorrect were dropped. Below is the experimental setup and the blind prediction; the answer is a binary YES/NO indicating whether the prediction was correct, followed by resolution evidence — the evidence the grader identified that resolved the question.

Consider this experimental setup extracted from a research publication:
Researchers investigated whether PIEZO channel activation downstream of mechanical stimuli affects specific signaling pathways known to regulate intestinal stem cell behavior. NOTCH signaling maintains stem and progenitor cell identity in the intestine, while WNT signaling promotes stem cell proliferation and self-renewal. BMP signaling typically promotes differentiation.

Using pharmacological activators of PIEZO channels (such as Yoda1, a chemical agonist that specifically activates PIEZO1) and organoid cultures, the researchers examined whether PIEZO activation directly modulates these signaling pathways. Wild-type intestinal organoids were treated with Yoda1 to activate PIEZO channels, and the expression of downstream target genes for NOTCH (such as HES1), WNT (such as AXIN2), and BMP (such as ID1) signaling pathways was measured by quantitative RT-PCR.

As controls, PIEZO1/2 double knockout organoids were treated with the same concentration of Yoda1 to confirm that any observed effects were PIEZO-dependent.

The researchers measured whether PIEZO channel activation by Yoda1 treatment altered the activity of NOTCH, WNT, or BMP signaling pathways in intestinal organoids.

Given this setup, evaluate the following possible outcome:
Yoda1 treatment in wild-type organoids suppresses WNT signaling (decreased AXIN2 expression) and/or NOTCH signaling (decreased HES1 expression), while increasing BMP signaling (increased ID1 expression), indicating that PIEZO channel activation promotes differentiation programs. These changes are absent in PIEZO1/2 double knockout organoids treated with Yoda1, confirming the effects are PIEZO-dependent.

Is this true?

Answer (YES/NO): NO